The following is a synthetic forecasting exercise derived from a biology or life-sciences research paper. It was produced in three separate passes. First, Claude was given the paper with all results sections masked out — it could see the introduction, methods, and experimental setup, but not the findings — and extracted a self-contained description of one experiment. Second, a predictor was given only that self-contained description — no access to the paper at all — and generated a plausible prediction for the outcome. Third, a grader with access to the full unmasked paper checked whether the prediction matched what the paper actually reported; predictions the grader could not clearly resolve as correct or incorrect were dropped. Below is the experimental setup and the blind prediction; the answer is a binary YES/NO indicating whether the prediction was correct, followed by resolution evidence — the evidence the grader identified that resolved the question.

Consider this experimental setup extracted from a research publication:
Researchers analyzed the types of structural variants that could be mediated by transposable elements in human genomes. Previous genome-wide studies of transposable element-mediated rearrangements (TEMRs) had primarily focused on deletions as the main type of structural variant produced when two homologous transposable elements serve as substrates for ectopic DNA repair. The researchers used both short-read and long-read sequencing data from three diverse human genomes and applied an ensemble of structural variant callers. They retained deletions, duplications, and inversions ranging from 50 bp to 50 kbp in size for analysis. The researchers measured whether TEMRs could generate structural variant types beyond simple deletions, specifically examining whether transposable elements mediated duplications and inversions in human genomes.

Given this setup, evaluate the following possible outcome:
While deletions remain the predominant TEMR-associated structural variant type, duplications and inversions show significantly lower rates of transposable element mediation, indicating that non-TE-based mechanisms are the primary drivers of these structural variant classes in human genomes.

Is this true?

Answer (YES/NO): NO